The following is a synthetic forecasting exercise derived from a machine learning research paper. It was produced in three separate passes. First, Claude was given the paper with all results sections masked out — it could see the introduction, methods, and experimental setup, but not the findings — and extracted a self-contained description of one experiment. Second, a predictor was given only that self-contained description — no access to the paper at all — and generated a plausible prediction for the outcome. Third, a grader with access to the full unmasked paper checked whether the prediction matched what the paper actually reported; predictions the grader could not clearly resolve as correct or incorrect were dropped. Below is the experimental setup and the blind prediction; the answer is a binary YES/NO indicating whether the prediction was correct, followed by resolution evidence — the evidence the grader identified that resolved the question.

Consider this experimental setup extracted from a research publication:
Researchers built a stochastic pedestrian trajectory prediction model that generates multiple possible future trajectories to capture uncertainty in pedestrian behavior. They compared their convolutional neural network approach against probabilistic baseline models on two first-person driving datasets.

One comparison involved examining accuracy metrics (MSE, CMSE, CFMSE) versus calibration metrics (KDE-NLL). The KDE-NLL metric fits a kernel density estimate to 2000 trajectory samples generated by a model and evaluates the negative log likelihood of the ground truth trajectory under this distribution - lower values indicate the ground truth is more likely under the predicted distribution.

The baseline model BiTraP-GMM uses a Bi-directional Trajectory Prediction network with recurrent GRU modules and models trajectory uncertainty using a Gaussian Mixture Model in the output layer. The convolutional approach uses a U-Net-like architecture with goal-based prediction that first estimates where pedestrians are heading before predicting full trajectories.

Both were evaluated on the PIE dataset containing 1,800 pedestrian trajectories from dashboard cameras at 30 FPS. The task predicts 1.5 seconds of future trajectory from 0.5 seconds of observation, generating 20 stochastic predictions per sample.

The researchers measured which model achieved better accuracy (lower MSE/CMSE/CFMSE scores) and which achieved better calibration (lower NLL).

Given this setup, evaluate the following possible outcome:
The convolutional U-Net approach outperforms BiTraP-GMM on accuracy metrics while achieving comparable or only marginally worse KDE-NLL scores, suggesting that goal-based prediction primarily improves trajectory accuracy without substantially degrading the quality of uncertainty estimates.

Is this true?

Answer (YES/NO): NO